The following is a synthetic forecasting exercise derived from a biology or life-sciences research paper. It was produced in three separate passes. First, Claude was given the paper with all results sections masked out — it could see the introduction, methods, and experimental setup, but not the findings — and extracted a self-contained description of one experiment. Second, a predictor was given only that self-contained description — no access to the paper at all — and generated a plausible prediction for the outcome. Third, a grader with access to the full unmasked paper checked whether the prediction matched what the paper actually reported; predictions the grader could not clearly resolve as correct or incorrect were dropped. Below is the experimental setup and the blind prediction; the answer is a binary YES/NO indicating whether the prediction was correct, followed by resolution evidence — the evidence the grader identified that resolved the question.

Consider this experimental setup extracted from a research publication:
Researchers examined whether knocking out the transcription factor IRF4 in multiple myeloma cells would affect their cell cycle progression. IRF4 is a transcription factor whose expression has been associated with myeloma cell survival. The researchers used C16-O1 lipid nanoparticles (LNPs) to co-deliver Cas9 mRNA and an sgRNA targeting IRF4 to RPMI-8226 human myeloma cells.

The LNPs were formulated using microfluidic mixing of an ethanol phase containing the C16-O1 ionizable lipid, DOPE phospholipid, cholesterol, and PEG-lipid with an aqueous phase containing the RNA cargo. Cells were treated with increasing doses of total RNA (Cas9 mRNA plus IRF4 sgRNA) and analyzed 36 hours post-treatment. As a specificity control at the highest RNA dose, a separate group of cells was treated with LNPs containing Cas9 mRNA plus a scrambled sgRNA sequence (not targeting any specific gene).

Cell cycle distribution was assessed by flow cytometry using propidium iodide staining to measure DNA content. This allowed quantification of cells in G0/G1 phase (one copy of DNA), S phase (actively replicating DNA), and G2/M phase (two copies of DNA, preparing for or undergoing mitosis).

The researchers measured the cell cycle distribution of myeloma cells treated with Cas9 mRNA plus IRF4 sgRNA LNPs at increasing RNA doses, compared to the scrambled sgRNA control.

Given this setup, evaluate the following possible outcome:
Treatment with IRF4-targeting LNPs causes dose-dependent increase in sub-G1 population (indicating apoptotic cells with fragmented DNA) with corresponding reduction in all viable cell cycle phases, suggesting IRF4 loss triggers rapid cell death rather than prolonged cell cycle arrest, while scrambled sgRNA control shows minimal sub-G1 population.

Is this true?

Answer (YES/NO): NO